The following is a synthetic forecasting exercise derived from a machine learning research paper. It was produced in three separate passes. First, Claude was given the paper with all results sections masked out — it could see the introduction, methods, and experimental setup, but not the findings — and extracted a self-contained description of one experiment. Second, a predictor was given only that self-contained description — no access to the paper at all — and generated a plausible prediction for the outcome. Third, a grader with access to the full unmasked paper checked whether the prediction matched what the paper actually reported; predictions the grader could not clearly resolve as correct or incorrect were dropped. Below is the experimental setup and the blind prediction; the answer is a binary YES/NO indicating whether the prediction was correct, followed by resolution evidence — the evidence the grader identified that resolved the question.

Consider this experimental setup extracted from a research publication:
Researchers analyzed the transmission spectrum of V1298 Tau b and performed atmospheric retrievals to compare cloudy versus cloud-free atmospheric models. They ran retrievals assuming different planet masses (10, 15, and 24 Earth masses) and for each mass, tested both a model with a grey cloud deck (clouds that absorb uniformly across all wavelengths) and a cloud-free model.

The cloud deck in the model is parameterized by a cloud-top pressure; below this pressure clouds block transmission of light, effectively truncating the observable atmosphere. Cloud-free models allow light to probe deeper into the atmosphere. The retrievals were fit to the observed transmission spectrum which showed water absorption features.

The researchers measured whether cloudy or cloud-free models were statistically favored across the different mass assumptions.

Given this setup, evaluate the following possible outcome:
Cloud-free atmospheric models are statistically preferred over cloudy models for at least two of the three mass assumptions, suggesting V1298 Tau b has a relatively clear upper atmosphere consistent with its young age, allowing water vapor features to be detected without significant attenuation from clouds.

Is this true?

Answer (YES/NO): NO